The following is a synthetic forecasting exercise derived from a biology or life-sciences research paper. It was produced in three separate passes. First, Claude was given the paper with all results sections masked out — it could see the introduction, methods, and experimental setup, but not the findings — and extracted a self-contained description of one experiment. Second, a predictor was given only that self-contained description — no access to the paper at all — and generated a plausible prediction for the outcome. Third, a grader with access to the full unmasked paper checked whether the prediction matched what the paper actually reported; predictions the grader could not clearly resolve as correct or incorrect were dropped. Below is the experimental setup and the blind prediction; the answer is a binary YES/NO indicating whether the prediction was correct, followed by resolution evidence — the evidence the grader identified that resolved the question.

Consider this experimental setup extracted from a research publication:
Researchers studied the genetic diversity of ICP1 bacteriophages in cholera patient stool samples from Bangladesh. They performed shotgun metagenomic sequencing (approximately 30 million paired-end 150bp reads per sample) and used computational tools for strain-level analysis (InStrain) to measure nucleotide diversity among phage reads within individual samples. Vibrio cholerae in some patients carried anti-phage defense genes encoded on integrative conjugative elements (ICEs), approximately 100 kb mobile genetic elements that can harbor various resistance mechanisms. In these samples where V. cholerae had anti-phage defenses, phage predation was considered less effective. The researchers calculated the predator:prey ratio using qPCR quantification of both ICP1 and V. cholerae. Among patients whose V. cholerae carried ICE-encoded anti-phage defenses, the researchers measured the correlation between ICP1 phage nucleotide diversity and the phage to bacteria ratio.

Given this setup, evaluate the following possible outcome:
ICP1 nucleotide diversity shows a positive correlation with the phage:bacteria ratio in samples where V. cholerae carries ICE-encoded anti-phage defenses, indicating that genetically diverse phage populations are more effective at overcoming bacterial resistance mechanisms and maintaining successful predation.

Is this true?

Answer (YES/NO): NO